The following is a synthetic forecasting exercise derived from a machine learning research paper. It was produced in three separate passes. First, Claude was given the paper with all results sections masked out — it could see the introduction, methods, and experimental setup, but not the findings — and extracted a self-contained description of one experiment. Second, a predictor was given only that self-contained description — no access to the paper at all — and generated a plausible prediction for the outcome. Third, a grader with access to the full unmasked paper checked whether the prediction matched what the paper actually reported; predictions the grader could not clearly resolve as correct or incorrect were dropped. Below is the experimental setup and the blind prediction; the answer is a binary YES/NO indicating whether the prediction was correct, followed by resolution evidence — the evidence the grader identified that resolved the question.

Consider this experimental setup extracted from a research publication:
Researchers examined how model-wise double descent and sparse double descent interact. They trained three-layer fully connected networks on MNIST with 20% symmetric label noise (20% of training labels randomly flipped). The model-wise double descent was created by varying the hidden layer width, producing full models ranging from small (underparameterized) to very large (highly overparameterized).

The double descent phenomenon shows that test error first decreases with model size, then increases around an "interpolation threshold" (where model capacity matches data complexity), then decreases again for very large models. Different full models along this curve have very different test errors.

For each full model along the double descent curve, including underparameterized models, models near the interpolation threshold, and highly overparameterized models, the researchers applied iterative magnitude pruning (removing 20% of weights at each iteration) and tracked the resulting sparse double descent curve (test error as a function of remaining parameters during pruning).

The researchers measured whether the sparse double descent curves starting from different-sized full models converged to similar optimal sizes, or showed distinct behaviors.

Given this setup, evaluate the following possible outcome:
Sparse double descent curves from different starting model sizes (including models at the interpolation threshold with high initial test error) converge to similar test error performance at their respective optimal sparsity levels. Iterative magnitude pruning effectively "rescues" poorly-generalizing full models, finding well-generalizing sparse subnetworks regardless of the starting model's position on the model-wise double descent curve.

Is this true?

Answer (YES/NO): YES